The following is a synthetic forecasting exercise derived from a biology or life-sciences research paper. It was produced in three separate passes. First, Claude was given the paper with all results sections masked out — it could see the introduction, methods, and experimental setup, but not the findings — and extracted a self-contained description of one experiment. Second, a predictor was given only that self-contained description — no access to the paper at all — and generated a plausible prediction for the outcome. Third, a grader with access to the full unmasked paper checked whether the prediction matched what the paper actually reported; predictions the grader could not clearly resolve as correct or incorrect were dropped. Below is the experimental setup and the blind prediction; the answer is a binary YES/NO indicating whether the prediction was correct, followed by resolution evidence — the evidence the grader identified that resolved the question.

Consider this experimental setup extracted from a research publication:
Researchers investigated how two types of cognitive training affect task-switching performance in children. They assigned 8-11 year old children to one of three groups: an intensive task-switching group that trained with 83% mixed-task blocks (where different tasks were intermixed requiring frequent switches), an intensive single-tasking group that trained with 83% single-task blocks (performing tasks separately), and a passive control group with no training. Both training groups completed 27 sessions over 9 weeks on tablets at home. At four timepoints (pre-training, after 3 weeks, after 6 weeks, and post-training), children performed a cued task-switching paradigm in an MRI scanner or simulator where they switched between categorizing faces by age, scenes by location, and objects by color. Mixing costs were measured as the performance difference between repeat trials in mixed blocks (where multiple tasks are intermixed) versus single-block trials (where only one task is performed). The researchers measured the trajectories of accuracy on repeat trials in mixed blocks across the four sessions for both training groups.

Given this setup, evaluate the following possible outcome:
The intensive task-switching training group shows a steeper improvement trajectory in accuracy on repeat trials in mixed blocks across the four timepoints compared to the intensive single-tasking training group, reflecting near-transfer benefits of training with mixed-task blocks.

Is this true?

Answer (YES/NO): NO